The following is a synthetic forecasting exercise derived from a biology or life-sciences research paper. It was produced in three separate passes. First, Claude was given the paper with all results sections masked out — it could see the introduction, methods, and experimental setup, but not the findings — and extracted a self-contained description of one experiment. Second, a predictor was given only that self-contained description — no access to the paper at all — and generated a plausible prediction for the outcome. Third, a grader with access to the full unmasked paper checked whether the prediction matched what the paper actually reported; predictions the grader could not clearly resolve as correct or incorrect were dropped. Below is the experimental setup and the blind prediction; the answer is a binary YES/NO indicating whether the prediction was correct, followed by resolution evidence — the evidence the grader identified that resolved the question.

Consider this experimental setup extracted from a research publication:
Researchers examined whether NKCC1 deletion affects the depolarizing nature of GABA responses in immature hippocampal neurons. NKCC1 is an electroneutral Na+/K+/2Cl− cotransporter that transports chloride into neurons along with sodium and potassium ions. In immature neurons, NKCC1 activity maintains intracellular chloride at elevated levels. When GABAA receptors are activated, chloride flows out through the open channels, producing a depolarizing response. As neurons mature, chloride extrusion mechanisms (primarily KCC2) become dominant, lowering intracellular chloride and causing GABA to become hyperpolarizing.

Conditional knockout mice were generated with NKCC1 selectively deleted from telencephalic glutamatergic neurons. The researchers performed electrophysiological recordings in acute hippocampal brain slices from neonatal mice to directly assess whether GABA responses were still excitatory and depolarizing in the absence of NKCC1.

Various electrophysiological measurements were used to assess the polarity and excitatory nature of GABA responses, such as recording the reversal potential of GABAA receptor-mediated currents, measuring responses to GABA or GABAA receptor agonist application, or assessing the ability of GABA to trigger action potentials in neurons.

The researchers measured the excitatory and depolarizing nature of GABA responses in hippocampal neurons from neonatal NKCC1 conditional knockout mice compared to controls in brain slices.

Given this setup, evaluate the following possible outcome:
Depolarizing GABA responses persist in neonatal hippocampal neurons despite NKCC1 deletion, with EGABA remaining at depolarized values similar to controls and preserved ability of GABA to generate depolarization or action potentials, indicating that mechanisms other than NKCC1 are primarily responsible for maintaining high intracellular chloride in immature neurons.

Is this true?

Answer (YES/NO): NO